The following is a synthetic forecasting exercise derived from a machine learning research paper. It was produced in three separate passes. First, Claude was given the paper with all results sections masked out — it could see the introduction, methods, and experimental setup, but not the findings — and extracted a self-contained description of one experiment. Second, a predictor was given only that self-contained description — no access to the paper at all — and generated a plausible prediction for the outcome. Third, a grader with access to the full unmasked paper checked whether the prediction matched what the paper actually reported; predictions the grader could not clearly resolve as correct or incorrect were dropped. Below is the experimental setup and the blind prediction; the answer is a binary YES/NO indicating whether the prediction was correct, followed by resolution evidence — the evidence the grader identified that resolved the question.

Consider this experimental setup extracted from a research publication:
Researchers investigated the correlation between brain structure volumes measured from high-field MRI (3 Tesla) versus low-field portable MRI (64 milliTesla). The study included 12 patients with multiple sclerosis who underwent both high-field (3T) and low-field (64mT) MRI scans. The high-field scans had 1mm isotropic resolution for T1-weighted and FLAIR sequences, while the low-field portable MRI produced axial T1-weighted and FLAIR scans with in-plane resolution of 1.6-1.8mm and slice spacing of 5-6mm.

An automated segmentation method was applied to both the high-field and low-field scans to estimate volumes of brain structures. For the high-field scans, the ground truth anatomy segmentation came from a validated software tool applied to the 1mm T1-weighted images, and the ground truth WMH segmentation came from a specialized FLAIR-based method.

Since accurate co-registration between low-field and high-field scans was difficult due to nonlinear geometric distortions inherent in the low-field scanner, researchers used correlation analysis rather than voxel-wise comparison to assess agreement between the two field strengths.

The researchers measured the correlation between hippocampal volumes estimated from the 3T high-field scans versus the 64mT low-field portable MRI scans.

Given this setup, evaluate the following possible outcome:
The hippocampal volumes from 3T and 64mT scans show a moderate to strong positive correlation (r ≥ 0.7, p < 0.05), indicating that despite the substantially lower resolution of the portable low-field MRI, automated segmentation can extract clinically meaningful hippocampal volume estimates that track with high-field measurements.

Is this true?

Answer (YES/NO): YES